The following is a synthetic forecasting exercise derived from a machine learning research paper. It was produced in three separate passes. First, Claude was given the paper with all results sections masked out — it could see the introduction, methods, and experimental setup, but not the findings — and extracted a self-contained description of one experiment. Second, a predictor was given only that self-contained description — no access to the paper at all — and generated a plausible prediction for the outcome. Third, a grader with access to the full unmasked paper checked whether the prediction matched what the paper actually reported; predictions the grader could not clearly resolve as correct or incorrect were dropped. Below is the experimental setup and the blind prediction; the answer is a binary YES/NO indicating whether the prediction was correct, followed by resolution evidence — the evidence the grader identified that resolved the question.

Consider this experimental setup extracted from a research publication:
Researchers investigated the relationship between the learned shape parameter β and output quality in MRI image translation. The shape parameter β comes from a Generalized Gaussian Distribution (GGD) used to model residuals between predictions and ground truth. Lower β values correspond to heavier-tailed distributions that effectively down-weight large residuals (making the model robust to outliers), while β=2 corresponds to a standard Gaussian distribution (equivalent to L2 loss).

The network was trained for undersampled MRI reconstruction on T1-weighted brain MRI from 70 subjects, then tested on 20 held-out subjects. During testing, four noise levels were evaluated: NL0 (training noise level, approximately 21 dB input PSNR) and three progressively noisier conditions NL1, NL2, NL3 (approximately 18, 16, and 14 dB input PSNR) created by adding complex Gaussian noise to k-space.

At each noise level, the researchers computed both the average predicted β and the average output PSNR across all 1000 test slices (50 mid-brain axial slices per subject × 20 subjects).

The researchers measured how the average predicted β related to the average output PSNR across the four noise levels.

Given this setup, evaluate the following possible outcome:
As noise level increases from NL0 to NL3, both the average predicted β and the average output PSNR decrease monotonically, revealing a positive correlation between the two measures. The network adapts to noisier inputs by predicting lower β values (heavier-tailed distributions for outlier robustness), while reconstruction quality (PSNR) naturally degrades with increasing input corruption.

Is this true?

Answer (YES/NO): YES